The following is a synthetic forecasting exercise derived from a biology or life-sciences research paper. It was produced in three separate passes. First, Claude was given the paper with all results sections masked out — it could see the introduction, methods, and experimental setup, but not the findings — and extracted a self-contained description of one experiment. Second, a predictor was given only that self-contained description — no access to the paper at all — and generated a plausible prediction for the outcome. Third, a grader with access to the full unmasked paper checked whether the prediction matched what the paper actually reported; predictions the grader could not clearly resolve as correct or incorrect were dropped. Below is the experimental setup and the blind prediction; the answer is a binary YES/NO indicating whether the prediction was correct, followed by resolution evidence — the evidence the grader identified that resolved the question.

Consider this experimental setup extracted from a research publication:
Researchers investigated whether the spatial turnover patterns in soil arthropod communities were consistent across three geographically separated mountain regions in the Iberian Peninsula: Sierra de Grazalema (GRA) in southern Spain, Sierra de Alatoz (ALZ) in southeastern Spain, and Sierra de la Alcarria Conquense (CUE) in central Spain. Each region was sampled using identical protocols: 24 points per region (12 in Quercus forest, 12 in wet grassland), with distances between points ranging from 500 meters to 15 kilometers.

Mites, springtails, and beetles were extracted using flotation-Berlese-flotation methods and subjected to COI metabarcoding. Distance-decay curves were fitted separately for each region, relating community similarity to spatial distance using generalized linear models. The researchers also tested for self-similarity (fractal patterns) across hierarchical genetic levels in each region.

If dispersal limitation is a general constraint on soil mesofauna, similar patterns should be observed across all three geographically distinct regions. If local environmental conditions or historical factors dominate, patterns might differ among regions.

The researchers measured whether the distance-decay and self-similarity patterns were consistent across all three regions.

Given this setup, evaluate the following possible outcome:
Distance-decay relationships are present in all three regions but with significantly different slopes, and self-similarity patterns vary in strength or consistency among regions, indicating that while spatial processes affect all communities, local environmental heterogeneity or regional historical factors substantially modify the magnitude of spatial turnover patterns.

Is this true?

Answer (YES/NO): NO